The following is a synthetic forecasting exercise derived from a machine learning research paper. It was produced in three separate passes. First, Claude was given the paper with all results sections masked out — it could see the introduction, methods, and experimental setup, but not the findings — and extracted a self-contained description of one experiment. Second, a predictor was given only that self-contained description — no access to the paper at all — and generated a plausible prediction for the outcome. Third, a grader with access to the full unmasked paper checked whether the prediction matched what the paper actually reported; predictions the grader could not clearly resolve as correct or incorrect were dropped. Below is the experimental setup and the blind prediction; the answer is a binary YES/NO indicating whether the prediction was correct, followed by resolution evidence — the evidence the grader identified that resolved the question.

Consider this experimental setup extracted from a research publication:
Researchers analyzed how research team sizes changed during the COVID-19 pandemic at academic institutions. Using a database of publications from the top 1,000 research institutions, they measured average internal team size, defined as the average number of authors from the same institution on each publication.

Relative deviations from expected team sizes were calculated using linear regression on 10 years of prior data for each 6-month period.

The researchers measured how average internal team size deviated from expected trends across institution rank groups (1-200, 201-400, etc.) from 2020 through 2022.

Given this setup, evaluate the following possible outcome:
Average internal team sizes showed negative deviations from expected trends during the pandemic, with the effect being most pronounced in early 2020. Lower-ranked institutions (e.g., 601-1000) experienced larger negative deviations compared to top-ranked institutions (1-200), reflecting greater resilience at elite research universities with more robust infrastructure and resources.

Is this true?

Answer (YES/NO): NO